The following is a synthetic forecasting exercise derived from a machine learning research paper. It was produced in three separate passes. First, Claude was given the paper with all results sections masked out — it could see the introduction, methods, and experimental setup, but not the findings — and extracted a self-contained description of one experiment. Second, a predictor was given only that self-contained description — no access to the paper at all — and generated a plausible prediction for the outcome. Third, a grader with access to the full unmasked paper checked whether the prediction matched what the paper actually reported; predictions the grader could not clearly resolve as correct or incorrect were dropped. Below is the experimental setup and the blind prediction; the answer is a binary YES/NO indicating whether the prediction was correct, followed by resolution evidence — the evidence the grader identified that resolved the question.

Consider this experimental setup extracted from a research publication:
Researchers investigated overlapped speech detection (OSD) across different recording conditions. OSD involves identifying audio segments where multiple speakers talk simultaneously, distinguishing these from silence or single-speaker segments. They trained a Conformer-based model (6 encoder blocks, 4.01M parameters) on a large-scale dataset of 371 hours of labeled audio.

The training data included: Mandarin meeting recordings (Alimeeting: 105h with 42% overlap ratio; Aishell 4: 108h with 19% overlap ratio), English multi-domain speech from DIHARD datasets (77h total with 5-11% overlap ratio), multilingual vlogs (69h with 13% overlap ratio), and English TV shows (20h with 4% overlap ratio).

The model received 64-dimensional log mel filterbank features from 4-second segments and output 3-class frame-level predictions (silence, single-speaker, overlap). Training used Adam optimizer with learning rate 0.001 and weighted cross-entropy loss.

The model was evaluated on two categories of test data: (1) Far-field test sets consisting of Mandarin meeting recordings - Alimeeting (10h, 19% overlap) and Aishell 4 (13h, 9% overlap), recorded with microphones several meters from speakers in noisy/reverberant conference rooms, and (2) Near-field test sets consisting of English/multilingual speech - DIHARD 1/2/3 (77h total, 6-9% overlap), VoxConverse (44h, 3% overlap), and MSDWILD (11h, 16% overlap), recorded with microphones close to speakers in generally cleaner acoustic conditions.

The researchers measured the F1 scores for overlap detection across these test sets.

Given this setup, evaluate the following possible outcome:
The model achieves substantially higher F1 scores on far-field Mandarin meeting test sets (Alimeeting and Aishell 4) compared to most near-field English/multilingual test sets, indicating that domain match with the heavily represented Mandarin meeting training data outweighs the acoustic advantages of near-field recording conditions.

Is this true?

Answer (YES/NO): NO